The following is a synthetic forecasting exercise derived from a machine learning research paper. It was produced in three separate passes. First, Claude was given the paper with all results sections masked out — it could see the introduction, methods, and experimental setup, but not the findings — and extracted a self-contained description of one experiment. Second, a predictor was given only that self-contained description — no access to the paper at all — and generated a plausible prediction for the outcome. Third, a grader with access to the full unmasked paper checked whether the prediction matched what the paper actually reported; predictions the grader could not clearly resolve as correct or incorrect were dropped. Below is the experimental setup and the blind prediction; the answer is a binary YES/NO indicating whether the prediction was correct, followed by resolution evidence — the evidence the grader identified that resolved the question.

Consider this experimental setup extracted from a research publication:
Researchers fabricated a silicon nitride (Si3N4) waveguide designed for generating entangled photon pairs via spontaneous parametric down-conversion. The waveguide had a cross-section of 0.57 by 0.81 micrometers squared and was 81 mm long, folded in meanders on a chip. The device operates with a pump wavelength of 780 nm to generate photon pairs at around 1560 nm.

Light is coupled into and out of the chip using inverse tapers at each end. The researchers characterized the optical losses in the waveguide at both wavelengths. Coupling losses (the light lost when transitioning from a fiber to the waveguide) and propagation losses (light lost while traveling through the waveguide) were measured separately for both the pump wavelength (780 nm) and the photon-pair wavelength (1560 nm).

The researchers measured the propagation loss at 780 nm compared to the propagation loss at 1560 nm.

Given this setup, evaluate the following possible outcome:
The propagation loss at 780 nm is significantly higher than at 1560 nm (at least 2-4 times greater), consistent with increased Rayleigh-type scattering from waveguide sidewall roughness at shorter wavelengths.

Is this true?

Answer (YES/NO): YES